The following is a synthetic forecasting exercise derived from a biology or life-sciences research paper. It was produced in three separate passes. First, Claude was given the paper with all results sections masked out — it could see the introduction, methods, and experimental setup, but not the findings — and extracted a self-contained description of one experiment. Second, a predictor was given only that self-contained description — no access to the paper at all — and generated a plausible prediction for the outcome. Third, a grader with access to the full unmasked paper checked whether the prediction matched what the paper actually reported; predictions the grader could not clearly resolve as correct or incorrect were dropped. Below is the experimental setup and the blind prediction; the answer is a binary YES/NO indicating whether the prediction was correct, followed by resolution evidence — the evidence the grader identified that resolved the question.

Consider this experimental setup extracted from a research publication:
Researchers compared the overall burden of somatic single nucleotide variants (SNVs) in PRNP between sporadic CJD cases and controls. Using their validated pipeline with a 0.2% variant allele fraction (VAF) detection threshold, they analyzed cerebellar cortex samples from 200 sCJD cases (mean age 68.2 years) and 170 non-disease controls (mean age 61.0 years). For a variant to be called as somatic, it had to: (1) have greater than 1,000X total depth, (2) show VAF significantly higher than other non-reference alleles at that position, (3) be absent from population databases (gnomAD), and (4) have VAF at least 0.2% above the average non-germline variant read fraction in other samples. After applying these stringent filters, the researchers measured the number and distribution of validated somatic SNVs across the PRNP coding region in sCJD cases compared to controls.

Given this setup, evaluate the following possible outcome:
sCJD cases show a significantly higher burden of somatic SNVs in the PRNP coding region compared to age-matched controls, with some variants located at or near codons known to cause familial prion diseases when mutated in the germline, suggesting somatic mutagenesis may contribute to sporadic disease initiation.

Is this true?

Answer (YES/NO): NO